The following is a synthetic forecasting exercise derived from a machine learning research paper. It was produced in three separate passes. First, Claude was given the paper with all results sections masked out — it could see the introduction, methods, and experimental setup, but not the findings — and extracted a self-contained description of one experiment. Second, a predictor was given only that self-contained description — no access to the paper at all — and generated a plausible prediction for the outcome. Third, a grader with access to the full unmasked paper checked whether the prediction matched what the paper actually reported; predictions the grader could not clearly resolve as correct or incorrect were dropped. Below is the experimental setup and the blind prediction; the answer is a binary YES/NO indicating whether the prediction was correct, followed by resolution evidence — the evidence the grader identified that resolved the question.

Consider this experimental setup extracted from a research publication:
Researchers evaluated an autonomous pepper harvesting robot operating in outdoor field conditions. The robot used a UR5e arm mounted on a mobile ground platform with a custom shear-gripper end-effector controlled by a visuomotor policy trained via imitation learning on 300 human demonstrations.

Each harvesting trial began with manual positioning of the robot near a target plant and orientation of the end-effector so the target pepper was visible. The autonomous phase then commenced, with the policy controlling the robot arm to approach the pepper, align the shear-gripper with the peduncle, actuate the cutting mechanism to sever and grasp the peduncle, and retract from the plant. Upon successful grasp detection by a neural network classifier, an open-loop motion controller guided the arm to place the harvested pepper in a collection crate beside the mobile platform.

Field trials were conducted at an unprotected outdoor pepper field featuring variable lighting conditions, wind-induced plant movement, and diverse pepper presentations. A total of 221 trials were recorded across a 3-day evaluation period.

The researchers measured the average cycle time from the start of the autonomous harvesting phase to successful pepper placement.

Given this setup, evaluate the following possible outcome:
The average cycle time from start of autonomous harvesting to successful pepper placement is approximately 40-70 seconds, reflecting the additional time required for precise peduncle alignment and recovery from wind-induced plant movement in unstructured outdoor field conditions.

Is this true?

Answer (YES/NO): NO